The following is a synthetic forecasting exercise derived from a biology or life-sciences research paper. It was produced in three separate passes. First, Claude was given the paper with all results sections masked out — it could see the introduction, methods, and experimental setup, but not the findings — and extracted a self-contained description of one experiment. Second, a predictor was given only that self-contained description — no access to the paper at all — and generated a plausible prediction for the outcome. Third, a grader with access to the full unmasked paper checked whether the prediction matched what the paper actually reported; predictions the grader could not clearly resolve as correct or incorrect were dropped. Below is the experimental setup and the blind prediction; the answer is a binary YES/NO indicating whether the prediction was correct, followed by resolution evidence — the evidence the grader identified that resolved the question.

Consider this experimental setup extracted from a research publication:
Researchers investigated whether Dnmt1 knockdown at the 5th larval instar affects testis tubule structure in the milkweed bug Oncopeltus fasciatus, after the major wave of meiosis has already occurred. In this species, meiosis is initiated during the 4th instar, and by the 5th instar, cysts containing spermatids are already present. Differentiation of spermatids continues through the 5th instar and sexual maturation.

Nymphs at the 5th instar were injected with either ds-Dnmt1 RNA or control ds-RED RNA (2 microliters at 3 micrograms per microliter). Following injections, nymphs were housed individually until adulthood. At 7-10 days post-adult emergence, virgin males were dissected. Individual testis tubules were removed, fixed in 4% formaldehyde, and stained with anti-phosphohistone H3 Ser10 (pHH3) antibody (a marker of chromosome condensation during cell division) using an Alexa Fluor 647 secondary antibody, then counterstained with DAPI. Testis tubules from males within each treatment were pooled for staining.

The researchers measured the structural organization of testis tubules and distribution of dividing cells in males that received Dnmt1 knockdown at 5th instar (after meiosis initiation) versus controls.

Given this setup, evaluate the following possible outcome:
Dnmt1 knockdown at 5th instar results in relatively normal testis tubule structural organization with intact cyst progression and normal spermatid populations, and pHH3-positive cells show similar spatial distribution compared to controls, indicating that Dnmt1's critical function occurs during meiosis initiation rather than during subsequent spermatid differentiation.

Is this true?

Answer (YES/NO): NO